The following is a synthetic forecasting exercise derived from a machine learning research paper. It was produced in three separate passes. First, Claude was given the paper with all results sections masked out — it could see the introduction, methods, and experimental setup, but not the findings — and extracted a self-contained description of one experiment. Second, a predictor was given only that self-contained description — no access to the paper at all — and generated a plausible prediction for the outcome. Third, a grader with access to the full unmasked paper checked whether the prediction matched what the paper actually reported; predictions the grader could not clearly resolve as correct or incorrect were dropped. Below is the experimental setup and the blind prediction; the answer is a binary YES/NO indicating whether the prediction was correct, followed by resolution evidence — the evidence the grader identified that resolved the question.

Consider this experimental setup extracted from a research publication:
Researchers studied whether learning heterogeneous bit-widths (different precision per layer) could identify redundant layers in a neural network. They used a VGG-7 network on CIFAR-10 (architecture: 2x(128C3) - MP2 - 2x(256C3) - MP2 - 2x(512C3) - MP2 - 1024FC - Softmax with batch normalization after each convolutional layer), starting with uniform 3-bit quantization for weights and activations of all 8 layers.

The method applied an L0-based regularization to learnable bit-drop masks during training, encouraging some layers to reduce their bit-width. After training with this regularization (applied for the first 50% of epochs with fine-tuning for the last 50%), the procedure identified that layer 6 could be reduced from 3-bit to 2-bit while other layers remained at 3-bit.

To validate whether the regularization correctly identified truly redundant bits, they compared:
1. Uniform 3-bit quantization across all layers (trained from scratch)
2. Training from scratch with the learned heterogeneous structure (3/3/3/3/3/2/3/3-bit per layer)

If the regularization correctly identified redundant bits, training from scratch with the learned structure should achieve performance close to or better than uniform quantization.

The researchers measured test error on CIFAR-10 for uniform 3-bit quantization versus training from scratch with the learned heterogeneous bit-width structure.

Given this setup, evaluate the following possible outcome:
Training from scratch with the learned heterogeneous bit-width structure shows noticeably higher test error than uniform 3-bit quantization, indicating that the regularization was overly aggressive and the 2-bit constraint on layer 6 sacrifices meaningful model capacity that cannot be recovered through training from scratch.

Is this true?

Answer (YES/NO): NO